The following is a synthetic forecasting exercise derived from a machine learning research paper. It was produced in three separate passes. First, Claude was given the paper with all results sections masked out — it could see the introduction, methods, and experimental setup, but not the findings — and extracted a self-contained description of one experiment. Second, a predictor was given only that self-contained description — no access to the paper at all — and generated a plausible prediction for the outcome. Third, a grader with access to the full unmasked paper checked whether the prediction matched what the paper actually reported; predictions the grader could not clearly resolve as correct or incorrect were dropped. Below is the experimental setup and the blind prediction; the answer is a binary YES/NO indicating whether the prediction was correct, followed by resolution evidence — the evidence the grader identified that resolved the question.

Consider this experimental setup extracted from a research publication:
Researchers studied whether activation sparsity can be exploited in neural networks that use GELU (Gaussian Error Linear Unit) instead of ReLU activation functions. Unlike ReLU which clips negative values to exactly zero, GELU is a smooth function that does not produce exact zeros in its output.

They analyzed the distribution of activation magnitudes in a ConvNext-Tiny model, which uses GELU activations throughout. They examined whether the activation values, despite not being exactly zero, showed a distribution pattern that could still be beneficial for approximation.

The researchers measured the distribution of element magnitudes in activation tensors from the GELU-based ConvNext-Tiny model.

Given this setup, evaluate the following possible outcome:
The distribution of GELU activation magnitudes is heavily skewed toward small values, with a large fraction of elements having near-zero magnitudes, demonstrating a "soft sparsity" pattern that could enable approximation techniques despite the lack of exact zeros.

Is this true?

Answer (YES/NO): YES